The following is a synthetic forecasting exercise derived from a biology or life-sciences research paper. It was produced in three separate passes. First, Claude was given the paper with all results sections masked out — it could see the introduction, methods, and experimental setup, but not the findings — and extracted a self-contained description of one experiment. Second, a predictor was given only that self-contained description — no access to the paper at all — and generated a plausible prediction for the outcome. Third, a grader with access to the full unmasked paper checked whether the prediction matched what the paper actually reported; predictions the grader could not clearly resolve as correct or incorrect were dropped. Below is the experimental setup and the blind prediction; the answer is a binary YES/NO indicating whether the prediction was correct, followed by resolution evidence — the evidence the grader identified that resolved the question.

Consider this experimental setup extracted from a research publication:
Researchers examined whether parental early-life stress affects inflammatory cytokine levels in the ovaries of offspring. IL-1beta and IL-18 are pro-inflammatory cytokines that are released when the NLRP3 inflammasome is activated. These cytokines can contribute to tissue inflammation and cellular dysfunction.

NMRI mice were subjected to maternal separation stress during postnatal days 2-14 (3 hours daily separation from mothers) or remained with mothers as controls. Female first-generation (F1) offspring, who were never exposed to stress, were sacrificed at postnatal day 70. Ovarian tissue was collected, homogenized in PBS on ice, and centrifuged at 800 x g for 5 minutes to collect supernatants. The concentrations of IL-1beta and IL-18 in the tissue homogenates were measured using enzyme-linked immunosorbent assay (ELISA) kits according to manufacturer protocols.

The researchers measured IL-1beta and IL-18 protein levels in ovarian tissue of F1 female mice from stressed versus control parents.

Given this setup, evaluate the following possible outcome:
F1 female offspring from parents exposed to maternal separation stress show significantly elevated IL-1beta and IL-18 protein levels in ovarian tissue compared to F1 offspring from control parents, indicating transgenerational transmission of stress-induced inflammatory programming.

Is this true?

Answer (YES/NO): YES